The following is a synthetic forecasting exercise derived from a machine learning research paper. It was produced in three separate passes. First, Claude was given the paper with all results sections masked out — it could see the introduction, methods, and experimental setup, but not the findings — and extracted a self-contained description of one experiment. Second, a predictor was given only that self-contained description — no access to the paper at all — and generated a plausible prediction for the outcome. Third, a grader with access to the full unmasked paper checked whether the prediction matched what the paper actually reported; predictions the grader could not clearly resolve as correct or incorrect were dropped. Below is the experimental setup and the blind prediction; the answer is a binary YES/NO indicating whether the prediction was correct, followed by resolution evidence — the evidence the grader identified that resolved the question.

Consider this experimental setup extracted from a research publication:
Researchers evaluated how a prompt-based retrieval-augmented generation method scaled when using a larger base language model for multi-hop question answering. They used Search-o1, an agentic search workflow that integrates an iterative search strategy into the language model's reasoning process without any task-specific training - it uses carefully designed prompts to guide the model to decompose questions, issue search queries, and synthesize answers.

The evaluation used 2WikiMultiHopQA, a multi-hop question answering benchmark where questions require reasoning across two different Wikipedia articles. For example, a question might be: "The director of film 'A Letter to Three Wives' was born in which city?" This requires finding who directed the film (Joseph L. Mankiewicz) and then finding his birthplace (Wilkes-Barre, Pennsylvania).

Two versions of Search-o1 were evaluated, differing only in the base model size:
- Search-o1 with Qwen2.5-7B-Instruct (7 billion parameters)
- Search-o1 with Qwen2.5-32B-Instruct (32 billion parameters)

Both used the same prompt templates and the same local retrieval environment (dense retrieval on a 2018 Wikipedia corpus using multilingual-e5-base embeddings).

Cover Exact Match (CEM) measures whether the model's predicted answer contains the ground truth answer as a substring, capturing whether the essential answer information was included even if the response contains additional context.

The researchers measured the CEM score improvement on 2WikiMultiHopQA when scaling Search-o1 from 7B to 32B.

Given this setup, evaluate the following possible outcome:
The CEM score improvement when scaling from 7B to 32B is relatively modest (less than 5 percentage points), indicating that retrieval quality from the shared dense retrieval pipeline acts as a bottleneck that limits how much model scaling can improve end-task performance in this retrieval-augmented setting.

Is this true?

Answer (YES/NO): NO